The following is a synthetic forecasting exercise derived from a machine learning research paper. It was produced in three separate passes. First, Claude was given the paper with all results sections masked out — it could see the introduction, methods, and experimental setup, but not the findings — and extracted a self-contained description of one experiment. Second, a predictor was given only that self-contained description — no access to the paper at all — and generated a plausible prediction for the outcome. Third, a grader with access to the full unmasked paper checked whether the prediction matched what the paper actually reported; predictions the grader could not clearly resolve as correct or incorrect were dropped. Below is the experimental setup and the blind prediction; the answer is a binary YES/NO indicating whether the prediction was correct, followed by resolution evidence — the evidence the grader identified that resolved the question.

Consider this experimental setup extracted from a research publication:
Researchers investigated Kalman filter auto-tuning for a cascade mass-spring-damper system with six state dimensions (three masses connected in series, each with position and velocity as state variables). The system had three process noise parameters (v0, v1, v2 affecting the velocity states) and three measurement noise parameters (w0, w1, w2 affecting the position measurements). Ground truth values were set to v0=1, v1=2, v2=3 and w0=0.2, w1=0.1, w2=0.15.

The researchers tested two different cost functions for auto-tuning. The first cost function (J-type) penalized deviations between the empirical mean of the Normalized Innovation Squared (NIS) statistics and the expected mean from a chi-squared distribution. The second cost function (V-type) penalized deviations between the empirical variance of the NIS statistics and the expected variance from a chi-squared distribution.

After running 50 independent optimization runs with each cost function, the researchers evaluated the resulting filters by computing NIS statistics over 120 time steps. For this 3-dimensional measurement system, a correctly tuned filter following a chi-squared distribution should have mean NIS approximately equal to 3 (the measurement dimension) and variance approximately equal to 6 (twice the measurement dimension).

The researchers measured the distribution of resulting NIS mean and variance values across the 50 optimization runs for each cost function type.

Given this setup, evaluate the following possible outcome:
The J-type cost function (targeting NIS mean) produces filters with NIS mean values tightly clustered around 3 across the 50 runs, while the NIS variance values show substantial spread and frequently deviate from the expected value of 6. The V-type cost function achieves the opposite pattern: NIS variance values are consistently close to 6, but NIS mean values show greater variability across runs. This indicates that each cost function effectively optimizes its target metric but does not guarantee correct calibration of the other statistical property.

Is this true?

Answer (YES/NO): YES